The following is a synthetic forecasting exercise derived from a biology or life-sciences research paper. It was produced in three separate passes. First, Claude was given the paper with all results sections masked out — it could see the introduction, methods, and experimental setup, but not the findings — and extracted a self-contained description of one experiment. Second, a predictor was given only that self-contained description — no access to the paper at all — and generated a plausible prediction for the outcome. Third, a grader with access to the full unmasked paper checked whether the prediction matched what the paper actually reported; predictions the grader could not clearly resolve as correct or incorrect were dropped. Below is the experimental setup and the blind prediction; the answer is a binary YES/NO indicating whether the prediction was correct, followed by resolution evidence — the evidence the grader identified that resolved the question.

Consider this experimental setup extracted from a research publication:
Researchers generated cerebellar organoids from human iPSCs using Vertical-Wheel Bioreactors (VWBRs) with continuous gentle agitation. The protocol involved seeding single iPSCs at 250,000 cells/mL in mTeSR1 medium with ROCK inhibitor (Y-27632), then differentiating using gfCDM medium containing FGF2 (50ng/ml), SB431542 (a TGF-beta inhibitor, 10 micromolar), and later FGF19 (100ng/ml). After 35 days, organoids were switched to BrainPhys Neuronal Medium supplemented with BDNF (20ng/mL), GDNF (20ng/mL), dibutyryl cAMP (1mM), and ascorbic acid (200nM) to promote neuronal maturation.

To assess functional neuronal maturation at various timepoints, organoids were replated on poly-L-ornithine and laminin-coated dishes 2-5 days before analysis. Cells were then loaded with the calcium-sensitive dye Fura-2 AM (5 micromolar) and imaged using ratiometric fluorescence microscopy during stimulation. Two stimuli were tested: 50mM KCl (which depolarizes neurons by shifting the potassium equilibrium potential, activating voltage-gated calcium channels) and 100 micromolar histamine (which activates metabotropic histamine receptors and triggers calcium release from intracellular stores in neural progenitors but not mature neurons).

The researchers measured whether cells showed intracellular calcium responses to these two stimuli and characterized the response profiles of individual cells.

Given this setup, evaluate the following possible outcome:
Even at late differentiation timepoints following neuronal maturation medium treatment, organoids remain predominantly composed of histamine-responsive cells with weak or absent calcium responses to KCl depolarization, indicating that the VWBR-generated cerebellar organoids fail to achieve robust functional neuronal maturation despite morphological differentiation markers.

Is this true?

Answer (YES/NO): NO